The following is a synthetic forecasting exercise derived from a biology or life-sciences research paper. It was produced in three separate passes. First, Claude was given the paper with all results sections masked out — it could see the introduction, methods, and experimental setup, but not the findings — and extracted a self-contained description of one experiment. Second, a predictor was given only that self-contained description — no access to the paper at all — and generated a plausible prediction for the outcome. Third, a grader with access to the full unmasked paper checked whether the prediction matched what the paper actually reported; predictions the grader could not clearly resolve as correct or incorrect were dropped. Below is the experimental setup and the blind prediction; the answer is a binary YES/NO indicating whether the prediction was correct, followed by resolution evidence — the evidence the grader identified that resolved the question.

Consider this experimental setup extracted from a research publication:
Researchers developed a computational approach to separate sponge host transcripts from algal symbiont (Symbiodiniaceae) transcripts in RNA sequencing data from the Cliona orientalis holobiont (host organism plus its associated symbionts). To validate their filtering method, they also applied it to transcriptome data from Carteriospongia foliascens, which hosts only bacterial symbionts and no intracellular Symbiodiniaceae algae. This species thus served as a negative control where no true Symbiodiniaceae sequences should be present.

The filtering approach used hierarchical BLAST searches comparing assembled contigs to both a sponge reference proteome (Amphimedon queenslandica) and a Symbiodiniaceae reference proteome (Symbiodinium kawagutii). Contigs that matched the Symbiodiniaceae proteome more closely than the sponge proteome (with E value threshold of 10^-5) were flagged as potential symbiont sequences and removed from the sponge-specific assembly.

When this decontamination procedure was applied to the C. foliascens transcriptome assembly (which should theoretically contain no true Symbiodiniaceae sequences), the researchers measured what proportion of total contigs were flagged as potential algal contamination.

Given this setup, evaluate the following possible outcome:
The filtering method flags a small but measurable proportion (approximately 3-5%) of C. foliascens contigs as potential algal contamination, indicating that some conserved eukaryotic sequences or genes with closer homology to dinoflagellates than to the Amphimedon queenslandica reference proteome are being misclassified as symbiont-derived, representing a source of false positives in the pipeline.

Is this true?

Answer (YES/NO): NO